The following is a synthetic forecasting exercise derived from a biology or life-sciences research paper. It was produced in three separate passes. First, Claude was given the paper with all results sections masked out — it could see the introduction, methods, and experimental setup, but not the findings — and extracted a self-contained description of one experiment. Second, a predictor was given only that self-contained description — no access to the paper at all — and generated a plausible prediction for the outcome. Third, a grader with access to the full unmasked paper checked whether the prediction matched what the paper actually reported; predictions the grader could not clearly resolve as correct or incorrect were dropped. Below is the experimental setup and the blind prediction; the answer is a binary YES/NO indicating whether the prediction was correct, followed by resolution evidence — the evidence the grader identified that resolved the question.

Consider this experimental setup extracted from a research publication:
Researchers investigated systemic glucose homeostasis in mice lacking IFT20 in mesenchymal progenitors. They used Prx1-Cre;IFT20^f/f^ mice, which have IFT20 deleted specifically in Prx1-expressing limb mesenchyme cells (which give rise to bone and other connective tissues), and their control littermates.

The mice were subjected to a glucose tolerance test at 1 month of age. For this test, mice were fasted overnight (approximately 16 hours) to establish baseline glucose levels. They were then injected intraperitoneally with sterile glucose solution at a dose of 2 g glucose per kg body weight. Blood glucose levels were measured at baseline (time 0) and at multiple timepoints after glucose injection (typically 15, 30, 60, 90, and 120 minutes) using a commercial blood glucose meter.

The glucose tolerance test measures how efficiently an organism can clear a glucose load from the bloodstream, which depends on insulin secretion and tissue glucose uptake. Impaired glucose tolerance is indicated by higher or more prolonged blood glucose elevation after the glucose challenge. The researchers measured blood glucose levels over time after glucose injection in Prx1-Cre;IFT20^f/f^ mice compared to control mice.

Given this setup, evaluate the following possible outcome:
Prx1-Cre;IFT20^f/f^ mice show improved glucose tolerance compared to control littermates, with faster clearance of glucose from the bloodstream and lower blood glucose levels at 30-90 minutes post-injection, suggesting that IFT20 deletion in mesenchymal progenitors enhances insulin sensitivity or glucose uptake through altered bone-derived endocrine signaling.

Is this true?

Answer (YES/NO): NO